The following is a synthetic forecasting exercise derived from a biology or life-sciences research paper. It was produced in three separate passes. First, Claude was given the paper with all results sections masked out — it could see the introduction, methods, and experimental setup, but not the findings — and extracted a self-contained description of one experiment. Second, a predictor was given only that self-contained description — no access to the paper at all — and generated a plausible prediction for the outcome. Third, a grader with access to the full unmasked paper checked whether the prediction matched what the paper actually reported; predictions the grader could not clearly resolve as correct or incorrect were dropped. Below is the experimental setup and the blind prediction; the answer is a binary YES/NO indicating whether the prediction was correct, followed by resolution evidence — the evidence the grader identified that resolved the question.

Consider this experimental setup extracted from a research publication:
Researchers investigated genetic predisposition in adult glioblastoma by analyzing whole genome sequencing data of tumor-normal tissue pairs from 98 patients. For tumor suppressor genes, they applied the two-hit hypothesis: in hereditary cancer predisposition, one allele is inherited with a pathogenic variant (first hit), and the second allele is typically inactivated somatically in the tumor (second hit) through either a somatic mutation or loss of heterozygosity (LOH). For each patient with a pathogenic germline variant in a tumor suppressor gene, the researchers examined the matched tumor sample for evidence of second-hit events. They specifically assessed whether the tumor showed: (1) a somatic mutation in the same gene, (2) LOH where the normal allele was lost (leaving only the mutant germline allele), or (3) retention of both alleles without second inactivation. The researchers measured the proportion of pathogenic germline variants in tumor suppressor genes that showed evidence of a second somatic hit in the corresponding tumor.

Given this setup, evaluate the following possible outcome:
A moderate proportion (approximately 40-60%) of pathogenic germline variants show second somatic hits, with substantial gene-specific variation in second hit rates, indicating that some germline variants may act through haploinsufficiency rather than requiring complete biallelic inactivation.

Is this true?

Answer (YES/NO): NO